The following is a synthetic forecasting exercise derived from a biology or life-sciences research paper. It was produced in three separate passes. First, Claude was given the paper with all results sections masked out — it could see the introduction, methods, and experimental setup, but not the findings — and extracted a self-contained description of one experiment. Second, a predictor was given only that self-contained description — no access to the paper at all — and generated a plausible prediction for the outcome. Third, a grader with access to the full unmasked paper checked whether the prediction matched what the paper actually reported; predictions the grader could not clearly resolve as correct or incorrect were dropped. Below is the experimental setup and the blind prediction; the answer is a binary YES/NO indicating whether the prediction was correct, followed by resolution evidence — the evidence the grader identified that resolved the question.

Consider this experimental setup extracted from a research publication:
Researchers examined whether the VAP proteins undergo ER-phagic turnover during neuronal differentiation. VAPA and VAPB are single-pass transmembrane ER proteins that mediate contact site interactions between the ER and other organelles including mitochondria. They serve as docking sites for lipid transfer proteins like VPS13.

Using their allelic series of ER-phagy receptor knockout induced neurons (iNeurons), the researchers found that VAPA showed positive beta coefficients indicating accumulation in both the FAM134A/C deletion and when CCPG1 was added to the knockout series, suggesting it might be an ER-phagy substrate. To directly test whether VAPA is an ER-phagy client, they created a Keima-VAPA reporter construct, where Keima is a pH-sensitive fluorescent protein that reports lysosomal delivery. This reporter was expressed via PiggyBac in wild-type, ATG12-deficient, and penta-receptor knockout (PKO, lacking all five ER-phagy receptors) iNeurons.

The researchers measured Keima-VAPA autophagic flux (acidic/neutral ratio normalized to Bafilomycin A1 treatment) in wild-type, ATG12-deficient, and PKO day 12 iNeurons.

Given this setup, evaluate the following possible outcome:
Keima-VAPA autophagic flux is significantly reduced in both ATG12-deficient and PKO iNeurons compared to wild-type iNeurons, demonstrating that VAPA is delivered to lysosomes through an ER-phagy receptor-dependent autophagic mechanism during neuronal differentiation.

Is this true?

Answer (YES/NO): YES